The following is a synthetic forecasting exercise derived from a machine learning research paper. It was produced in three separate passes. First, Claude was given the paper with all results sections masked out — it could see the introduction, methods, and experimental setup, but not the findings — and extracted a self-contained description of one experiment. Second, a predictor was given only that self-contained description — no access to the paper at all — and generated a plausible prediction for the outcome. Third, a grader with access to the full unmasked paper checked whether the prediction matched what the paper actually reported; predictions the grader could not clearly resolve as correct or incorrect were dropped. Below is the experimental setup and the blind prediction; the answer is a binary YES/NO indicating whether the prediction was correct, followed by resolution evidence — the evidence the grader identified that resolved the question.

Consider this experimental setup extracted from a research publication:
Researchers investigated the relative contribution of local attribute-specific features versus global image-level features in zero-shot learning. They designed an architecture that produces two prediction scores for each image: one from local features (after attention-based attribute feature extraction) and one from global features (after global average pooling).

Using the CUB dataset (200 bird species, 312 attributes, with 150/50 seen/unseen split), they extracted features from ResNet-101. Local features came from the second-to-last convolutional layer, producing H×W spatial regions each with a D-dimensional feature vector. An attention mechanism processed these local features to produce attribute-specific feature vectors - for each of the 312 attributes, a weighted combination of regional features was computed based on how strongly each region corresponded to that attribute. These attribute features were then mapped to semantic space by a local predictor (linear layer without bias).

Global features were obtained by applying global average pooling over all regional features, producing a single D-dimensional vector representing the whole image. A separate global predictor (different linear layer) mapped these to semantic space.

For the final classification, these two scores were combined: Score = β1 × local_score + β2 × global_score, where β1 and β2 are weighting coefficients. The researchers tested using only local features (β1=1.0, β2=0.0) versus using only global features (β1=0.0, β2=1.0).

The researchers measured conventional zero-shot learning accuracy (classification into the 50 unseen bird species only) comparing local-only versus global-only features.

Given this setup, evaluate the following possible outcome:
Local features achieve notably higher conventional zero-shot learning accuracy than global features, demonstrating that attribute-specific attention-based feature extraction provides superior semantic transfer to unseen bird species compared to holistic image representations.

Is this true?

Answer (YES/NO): NO